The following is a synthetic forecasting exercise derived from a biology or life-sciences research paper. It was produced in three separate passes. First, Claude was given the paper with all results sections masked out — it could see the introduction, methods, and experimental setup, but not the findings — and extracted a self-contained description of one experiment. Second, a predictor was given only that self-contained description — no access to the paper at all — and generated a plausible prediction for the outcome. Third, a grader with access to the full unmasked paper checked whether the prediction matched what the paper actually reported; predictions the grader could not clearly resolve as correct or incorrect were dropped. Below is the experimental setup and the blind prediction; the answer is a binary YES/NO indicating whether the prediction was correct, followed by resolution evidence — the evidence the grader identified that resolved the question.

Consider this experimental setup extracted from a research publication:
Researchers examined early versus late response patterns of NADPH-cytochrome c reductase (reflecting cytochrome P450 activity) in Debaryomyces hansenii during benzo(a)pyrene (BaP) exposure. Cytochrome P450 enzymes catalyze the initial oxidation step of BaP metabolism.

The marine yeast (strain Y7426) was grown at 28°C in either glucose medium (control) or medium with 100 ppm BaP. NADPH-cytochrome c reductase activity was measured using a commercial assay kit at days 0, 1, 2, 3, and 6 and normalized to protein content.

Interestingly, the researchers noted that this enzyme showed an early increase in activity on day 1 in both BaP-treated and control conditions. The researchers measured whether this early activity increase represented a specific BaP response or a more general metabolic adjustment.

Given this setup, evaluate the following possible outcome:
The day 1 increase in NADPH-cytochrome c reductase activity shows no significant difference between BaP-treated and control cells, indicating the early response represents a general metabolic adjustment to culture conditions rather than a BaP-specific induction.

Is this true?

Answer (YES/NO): YES